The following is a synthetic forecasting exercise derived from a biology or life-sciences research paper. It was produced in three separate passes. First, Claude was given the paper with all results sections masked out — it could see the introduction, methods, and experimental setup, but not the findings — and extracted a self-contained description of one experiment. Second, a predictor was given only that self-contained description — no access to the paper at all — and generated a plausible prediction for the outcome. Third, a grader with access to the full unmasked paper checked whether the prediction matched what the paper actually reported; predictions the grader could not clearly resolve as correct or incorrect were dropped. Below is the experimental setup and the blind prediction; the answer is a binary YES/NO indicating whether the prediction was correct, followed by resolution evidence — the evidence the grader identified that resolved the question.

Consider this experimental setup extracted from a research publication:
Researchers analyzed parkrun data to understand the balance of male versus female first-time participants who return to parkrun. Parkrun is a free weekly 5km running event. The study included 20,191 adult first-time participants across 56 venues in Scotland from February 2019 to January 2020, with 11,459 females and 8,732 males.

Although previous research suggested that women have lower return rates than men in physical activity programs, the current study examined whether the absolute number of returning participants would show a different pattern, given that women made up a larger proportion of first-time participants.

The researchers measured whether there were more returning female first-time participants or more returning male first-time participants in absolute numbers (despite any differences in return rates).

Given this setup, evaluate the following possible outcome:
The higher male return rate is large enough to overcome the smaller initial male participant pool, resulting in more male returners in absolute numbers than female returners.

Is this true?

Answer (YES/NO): NO